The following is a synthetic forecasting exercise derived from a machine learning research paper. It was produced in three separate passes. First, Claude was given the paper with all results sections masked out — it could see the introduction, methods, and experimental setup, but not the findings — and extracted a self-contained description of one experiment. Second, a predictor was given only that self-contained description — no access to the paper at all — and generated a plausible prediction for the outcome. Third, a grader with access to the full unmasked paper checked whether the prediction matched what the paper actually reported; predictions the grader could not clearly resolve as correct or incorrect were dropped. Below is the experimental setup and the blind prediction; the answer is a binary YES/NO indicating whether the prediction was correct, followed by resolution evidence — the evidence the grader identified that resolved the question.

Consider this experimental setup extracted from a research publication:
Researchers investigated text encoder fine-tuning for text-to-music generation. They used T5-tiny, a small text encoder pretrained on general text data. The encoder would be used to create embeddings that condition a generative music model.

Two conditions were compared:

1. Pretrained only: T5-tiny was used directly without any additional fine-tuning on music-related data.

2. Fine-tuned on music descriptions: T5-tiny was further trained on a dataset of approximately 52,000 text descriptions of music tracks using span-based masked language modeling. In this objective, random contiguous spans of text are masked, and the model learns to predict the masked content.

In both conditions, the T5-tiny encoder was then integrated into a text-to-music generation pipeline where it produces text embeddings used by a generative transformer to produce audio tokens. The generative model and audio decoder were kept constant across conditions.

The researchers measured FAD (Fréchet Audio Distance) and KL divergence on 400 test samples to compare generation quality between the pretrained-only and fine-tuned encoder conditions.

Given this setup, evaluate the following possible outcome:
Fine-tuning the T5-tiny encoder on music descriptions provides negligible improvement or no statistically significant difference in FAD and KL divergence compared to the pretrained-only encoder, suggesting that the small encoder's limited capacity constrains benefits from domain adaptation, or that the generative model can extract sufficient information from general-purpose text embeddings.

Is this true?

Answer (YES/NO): NO